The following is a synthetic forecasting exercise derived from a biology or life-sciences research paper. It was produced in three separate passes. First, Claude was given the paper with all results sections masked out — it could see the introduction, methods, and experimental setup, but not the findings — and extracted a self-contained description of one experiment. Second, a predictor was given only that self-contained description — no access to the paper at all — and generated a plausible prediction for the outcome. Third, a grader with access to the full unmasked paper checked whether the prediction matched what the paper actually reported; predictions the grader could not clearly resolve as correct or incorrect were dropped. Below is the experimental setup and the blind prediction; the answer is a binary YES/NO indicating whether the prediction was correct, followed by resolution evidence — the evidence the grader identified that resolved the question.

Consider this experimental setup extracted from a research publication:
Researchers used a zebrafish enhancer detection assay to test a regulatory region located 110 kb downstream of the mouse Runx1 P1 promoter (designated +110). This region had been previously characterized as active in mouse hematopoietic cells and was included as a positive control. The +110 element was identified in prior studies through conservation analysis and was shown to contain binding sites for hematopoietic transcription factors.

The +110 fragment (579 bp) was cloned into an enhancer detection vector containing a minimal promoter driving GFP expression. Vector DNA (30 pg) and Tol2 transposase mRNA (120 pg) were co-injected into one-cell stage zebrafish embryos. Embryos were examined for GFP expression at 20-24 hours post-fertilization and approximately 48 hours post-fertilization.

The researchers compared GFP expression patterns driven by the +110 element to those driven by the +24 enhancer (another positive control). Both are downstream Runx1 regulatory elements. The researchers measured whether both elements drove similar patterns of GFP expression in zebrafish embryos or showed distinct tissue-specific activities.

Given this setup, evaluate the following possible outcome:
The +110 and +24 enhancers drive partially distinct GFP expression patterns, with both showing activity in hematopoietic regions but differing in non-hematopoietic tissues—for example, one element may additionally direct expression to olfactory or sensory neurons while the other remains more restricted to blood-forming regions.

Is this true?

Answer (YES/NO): NO